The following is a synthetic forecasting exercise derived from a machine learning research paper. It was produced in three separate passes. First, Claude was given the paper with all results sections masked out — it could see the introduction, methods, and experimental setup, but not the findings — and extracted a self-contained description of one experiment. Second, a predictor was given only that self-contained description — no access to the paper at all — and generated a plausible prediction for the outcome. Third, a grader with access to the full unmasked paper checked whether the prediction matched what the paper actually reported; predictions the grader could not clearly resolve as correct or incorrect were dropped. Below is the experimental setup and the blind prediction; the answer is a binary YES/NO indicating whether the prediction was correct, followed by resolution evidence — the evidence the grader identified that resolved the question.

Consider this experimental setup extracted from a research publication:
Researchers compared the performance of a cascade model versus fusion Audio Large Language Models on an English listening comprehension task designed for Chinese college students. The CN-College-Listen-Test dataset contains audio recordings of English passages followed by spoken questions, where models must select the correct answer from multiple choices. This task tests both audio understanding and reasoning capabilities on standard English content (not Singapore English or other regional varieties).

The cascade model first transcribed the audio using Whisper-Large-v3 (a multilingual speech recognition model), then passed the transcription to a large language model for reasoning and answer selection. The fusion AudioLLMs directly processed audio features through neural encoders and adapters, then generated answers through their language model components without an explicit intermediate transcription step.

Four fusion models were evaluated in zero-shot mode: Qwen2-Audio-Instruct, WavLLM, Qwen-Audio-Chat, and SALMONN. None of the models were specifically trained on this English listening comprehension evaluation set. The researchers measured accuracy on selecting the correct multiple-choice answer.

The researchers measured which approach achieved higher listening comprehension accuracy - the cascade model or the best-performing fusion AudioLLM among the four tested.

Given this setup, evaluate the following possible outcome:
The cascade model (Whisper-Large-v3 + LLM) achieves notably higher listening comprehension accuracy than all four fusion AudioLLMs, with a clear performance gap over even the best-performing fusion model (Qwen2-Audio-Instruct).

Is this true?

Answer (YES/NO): YES